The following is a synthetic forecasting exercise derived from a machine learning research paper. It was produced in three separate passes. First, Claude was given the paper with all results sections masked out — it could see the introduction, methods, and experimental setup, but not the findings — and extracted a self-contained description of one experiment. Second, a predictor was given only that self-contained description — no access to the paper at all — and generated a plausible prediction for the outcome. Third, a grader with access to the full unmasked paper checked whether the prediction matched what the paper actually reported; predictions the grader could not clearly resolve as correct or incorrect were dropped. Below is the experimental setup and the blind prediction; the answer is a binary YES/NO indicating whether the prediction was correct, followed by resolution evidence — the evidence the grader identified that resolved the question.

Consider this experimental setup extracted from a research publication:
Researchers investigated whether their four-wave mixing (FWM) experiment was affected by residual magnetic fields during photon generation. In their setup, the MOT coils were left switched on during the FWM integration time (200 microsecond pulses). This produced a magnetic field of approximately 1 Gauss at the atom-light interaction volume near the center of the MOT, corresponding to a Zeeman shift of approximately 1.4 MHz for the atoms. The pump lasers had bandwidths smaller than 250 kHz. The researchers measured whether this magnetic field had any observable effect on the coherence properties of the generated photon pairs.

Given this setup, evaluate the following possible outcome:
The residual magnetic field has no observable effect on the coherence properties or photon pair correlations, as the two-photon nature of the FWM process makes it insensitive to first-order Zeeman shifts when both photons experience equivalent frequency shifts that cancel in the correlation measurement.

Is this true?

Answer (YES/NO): NO